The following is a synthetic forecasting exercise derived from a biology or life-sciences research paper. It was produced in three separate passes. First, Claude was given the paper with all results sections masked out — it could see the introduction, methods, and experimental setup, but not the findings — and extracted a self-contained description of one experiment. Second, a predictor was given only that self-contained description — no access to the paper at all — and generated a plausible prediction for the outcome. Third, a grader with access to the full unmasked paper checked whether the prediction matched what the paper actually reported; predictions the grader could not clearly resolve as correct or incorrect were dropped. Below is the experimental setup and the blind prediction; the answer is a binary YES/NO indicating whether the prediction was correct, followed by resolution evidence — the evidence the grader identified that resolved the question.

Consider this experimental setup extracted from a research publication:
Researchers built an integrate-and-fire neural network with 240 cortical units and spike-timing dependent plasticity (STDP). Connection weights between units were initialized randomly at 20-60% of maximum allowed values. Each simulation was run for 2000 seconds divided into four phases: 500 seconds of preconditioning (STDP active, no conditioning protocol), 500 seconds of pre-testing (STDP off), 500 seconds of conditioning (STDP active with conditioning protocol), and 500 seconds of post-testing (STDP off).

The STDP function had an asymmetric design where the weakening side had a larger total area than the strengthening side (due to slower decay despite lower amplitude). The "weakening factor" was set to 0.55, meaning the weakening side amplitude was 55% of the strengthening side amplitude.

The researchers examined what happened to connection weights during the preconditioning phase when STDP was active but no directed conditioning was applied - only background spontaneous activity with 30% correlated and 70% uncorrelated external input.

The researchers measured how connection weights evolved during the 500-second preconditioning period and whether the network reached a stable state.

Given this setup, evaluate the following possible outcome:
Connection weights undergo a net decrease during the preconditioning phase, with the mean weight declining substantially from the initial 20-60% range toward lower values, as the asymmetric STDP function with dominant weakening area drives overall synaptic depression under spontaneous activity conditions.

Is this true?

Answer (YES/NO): NO